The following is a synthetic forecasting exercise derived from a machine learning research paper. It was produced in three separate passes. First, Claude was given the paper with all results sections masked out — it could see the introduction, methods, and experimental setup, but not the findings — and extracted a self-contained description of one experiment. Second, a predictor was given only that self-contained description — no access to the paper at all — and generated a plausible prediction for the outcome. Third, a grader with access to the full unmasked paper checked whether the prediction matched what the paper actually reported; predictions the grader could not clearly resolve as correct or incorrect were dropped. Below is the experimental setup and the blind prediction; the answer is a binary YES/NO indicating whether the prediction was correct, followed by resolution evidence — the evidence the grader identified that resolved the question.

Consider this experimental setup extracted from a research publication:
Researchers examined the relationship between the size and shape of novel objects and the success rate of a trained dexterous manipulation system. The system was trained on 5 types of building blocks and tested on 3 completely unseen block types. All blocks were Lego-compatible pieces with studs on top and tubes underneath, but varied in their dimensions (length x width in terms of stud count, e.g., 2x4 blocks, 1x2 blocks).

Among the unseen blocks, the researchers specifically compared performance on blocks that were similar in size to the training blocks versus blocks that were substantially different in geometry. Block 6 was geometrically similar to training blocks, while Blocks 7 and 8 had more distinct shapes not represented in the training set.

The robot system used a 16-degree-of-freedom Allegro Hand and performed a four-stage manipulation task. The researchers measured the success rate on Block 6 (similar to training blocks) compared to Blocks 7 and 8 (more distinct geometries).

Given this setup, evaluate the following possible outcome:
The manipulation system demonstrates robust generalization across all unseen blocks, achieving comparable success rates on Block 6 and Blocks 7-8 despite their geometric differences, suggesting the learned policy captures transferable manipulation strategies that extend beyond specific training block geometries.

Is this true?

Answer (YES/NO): NO